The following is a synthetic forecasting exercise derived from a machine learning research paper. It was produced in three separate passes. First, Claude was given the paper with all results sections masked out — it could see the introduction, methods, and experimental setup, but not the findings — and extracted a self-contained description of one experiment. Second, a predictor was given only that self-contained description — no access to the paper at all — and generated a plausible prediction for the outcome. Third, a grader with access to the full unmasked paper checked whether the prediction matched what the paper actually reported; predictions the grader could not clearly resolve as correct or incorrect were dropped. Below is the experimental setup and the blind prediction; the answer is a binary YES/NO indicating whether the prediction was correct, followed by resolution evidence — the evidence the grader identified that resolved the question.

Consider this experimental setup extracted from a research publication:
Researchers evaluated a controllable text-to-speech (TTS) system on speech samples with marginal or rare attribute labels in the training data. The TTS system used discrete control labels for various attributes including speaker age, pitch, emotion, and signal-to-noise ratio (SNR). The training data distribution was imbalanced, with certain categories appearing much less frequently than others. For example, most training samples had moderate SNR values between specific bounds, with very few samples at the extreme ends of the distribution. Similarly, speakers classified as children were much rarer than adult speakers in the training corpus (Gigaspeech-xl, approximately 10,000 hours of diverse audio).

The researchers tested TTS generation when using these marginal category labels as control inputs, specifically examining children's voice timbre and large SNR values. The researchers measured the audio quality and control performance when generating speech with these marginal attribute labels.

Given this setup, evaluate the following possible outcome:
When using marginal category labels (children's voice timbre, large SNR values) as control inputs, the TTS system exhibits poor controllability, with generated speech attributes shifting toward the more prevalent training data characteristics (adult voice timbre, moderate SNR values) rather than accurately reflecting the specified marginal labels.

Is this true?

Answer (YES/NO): NO